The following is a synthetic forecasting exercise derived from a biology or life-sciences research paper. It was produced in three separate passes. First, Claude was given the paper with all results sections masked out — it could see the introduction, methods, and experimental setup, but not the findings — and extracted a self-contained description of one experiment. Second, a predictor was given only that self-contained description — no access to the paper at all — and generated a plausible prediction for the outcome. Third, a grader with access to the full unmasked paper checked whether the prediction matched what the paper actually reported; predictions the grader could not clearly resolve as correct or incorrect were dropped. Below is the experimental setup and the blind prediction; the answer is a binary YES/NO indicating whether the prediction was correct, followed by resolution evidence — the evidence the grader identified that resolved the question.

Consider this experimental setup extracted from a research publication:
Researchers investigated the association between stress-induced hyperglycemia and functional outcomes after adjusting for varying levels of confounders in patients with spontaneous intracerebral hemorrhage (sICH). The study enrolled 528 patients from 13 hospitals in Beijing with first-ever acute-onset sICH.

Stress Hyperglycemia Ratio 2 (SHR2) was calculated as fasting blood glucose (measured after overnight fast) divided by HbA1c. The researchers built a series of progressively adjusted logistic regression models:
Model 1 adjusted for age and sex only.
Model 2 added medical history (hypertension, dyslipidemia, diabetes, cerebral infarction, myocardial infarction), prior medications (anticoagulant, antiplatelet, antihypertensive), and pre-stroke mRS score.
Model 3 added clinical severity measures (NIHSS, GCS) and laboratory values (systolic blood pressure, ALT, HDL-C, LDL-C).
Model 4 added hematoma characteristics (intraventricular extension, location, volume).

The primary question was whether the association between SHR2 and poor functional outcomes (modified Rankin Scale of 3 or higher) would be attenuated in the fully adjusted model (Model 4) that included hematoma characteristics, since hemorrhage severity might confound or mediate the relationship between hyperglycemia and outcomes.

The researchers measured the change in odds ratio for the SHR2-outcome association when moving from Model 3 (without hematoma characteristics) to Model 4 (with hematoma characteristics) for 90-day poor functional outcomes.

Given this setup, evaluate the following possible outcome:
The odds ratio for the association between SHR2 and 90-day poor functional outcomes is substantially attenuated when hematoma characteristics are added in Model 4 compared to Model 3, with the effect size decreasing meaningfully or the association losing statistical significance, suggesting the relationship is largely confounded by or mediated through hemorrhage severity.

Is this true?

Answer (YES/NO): NO